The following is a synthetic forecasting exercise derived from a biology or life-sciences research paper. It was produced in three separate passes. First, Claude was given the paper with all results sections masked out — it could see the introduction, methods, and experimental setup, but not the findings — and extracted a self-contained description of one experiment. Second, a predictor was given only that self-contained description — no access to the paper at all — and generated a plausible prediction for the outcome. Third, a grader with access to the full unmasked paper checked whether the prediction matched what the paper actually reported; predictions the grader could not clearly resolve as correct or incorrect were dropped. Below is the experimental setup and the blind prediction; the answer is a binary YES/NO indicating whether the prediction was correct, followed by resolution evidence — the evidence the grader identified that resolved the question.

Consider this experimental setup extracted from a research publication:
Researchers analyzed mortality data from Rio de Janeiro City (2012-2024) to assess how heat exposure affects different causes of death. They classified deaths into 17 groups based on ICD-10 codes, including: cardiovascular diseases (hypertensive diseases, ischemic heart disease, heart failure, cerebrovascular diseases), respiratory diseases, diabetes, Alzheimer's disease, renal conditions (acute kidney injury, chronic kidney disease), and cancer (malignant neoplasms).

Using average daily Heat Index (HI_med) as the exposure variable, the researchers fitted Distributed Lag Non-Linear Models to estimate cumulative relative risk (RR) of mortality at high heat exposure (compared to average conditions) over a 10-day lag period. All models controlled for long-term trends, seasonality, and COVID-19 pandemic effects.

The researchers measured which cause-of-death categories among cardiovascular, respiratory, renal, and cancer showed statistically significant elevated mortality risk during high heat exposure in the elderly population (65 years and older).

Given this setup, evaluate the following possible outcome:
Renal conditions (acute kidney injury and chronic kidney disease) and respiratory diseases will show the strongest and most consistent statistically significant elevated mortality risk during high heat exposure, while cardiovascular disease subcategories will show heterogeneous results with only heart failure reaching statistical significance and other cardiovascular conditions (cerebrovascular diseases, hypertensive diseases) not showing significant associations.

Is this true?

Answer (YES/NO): NO